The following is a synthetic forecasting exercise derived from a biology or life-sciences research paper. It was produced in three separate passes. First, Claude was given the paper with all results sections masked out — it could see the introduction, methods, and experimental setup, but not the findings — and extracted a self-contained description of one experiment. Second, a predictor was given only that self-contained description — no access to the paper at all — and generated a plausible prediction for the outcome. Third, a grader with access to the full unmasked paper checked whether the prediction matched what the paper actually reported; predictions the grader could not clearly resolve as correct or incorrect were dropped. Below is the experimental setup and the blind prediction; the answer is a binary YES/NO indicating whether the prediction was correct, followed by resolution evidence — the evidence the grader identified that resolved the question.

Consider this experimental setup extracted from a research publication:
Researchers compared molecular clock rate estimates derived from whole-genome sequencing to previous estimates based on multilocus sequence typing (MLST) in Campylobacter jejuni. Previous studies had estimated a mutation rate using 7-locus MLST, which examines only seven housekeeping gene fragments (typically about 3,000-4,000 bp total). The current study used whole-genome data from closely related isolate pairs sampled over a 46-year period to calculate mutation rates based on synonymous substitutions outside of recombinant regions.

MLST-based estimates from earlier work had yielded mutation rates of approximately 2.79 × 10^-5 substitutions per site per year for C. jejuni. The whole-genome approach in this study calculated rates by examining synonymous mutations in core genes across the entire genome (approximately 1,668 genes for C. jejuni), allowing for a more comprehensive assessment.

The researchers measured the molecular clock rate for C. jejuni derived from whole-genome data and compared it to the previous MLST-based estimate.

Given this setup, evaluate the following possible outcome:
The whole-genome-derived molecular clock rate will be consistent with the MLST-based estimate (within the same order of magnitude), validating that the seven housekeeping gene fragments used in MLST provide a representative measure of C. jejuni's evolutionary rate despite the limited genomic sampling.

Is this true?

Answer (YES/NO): NO